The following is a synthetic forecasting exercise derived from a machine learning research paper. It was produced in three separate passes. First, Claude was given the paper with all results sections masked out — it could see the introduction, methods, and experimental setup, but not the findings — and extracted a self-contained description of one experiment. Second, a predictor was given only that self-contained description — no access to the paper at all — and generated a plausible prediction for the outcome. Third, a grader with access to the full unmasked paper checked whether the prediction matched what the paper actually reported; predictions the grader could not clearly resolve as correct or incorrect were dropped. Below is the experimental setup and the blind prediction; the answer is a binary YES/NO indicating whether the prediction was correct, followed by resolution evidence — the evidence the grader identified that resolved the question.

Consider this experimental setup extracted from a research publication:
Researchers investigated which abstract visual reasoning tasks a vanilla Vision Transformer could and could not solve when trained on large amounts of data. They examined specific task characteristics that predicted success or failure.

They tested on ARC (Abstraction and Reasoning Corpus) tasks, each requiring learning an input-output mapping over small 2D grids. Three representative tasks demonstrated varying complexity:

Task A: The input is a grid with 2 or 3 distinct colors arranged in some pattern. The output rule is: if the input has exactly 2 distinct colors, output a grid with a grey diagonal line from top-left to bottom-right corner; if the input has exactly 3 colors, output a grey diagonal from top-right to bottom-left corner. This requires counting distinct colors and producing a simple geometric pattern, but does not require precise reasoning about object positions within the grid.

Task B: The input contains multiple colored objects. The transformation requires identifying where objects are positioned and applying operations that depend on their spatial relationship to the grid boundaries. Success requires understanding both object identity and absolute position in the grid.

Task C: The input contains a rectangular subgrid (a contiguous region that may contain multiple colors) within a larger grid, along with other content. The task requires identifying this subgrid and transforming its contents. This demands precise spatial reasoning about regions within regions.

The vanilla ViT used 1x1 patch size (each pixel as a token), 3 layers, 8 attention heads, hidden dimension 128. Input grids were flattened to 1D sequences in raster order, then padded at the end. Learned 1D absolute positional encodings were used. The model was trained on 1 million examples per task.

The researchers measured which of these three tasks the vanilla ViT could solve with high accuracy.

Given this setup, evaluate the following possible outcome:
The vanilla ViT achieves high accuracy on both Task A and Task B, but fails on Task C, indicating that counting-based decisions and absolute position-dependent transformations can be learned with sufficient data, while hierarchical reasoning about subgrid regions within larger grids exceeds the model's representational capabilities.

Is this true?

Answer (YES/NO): NO